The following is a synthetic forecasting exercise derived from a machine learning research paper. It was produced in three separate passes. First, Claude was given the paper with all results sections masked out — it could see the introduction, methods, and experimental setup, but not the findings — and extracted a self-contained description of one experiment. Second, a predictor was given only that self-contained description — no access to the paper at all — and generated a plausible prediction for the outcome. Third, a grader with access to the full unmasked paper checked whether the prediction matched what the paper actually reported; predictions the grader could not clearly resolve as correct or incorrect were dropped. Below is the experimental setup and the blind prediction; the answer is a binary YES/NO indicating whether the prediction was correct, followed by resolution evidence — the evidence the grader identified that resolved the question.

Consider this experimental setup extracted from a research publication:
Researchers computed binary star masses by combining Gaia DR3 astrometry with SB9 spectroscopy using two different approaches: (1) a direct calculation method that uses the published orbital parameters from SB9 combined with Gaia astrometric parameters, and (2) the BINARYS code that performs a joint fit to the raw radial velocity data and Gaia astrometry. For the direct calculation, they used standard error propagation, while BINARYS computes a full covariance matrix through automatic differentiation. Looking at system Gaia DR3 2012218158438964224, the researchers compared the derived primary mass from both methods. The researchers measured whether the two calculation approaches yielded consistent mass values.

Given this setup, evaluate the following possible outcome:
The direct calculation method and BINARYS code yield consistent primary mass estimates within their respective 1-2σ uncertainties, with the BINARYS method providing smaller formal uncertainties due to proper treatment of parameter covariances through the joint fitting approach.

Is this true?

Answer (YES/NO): NO